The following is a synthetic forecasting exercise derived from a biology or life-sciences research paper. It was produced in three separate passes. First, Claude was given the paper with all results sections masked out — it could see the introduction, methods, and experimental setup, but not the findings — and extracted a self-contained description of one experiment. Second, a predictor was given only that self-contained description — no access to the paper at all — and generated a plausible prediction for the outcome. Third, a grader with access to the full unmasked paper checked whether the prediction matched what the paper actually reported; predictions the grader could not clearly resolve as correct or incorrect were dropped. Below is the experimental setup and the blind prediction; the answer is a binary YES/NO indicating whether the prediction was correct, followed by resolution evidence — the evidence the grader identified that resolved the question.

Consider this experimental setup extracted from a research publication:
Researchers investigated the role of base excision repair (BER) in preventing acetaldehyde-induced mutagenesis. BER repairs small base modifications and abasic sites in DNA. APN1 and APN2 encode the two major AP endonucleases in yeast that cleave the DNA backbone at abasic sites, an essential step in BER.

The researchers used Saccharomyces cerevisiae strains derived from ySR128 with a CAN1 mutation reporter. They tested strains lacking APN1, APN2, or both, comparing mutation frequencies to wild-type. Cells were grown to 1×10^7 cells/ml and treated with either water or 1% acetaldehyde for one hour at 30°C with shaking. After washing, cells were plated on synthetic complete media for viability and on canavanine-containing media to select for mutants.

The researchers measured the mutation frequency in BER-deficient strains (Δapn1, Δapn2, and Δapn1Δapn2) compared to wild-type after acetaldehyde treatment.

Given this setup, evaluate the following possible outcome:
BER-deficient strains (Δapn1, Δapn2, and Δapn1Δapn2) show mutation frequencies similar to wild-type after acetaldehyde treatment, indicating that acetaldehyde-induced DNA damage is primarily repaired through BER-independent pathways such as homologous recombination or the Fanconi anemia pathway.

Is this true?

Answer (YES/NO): NO